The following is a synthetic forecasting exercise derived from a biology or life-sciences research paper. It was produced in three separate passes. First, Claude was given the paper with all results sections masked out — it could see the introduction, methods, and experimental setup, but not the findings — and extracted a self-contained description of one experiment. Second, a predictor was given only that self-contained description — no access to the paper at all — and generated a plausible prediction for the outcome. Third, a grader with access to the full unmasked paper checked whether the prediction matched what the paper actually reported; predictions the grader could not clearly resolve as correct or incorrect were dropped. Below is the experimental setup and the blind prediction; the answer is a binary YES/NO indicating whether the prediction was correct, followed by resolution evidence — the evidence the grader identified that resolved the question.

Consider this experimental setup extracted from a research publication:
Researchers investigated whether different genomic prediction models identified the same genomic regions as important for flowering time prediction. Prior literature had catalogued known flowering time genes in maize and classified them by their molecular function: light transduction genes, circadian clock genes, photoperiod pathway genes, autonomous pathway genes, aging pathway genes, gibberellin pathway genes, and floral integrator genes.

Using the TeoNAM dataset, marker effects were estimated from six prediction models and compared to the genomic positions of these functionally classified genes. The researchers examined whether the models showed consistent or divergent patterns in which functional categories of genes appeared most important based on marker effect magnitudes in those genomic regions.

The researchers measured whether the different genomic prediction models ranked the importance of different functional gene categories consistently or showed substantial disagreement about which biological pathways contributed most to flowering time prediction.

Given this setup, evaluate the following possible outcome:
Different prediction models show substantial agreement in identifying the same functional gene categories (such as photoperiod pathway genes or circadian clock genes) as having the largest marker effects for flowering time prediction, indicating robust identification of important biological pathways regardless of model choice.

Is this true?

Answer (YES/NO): NO